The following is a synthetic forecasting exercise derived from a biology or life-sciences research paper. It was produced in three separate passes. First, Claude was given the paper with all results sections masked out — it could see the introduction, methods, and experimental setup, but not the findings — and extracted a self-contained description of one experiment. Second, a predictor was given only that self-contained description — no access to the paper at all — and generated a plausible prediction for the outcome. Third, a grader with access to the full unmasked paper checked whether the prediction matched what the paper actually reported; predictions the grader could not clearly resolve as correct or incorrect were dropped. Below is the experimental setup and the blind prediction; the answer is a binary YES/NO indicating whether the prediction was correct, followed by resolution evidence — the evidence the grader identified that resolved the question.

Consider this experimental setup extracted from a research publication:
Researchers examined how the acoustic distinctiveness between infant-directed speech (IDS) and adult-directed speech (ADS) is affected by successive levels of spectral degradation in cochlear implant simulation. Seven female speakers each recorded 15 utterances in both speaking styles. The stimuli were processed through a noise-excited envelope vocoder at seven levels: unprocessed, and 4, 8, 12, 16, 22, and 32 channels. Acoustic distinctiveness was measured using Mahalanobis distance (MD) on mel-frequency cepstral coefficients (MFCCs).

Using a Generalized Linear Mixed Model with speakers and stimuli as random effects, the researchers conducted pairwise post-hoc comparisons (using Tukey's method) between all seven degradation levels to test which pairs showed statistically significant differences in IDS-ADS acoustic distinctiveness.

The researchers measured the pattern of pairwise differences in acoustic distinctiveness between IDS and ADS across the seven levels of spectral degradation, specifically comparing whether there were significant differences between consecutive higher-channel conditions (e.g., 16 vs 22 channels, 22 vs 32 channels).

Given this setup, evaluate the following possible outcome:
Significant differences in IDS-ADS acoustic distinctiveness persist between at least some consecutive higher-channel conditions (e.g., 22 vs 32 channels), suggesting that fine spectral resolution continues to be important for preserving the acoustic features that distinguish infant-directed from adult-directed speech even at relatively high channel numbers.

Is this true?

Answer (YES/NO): NO